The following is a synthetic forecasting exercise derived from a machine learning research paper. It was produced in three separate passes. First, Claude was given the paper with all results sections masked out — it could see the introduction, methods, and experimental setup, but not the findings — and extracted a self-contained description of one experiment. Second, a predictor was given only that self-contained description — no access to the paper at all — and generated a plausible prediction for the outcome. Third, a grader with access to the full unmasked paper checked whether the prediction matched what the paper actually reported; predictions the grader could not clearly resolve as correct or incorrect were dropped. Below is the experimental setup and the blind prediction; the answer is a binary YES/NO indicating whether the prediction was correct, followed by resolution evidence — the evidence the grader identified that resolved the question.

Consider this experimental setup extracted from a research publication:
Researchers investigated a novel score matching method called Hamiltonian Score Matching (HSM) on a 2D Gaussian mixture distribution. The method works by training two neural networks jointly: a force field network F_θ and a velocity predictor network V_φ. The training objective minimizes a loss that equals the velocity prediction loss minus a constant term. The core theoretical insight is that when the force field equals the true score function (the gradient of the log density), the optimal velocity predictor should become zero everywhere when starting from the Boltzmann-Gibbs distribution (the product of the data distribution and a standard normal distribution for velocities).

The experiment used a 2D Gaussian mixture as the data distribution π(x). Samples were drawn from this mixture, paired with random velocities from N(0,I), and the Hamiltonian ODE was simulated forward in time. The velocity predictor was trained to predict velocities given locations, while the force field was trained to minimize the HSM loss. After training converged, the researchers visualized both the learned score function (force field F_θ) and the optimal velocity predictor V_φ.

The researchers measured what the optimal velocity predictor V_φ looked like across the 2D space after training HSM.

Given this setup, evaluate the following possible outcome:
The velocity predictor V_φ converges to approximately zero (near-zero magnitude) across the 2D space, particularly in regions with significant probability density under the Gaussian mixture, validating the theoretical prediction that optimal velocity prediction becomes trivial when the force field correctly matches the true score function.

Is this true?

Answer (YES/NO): YES